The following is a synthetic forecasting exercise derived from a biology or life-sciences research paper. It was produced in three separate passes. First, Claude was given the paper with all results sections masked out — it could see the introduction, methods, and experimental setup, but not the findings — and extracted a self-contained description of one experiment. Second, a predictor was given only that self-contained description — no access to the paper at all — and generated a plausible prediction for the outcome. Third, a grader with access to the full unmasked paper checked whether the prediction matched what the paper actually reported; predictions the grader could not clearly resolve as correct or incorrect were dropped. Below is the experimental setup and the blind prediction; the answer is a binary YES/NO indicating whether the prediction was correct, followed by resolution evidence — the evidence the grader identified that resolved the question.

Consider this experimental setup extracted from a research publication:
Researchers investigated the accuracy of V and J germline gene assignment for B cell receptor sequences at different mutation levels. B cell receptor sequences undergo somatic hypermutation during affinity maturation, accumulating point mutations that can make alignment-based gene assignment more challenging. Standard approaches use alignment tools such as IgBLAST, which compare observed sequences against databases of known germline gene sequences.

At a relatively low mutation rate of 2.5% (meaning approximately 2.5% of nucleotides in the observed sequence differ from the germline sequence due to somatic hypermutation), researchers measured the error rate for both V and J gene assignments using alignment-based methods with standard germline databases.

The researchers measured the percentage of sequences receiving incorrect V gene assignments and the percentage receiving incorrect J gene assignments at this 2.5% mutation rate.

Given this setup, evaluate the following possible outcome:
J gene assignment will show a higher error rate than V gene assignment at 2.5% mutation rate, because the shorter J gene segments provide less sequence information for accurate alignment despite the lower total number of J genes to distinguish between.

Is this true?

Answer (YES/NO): NO